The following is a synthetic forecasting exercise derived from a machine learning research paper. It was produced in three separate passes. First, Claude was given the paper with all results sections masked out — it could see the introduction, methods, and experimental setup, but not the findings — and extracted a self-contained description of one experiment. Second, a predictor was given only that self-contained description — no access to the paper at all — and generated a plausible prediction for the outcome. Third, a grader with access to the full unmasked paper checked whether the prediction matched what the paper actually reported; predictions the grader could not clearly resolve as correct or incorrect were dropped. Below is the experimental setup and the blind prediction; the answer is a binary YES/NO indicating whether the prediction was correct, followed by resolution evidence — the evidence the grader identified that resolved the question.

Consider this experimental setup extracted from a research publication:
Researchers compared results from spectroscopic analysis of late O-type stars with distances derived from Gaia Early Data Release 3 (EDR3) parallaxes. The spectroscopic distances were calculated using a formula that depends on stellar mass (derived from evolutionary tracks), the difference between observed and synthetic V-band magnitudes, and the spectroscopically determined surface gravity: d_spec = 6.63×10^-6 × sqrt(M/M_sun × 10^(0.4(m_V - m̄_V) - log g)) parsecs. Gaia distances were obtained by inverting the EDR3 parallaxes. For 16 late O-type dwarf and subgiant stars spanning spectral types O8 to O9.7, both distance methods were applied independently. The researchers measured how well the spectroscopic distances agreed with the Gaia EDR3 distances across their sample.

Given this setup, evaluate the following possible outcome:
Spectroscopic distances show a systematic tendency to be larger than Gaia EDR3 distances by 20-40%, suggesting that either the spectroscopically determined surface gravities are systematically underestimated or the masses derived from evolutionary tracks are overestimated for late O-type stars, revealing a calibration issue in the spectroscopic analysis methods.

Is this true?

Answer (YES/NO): NO